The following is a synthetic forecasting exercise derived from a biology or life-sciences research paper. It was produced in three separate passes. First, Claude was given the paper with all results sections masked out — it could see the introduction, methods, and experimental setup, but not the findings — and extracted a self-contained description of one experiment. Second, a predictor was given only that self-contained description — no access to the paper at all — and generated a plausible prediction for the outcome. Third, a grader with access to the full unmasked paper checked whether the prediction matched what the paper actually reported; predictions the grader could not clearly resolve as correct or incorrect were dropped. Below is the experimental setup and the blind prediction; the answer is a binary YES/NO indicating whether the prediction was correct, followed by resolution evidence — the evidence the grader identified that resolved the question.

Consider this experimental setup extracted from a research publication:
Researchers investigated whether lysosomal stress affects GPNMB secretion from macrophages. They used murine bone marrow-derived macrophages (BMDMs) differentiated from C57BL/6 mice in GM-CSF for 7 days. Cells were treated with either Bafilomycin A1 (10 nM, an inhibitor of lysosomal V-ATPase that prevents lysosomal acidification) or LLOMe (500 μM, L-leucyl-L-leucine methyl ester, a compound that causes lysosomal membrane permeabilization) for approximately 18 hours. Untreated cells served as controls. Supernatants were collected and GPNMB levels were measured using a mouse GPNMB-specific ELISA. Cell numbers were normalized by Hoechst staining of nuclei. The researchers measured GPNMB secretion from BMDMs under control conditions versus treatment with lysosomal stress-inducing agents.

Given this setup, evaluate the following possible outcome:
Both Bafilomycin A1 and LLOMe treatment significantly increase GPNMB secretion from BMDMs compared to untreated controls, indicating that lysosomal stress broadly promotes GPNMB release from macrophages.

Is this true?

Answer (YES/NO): YES